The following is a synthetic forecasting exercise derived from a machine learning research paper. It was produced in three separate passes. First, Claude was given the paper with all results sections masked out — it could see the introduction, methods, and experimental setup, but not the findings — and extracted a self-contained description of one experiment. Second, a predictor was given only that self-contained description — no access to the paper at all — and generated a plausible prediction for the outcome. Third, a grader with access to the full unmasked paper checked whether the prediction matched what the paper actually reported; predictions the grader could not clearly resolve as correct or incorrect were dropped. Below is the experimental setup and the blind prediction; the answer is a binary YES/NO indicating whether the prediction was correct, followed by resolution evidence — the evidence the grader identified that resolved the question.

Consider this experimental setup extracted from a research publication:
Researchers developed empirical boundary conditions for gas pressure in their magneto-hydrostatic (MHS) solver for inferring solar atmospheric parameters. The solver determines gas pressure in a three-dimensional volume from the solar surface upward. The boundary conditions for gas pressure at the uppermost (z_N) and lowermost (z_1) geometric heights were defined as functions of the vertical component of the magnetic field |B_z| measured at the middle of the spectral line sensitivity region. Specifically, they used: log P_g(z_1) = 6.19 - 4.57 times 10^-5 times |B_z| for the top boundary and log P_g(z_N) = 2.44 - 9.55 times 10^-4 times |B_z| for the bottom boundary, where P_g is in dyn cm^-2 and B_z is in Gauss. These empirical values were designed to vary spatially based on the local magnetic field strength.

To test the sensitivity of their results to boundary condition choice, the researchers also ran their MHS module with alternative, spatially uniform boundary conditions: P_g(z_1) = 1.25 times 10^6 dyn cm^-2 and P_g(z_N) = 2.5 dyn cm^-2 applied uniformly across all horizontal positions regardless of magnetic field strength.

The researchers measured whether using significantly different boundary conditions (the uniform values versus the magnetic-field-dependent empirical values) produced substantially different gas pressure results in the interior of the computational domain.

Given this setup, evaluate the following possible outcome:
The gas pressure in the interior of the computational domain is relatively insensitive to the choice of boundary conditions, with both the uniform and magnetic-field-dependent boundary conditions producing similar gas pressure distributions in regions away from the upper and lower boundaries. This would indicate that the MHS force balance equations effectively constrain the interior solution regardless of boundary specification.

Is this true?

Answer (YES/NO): YES